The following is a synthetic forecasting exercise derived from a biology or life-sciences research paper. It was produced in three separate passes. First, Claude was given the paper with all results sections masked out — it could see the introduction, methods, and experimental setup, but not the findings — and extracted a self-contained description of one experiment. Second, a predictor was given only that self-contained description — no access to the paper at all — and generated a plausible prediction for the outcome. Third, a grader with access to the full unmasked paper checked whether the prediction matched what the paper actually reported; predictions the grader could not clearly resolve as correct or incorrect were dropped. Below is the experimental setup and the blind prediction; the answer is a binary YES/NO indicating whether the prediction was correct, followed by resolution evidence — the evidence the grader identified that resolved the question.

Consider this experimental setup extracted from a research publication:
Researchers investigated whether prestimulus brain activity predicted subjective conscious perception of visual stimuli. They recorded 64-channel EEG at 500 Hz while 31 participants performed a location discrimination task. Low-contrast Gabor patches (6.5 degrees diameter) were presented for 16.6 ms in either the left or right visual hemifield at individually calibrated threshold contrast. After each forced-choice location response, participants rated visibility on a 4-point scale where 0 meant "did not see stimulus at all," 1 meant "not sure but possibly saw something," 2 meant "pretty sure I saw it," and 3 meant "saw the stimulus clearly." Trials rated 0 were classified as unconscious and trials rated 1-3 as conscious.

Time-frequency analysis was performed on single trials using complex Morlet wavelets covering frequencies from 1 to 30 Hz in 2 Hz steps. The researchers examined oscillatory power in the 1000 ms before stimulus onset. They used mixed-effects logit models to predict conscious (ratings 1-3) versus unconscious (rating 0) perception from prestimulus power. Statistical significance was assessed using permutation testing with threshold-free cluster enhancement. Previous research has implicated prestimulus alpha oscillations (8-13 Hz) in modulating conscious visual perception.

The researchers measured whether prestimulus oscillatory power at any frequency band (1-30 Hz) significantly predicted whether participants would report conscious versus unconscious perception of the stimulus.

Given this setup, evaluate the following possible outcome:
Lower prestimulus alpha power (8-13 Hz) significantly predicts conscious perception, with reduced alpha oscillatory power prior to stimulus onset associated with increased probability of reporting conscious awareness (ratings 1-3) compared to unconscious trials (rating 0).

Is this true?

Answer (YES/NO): NO